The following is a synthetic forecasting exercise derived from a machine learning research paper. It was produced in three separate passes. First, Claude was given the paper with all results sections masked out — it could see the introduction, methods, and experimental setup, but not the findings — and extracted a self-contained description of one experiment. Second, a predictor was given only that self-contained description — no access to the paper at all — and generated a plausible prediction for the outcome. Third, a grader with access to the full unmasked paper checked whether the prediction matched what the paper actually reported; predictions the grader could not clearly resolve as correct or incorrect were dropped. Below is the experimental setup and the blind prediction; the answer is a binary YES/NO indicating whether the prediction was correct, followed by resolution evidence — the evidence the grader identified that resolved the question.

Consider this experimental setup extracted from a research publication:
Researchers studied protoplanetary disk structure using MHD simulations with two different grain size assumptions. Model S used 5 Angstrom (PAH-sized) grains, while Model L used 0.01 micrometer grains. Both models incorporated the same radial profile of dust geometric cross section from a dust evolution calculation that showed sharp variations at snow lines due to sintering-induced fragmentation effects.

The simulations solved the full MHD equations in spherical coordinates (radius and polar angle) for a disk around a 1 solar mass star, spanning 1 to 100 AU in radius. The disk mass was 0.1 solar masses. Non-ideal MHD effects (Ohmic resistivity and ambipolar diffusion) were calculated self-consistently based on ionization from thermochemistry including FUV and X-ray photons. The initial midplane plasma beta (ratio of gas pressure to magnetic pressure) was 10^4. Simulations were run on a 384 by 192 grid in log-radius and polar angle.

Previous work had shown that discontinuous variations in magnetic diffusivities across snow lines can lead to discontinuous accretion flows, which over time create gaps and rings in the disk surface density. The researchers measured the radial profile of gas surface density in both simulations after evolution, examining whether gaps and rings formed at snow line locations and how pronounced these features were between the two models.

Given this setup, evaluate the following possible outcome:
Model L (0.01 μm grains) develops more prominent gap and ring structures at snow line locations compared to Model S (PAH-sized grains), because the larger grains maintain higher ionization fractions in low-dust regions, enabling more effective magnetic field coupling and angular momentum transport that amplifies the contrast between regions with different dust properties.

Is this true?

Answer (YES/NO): NO